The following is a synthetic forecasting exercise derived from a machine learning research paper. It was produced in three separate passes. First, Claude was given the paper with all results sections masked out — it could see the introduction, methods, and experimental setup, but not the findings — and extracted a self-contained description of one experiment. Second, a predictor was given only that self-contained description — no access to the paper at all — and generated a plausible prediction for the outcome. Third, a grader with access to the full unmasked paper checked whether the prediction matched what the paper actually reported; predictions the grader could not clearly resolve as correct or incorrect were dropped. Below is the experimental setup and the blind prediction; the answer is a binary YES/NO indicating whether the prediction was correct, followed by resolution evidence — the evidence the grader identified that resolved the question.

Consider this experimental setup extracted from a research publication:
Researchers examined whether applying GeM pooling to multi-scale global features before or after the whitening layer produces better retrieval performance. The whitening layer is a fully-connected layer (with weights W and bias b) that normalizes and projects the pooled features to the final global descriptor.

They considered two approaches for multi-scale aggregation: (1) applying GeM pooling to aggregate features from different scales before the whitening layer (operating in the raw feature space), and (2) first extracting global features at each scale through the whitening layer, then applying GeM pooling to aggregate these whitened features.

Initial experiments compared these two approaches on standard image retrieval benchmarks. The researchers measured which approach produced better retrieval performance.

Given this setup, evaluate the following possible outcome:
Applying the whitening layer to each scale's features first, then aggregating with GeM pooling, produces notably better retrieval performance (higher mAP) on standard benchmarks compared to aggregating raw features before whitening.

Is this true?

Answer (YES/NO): YES